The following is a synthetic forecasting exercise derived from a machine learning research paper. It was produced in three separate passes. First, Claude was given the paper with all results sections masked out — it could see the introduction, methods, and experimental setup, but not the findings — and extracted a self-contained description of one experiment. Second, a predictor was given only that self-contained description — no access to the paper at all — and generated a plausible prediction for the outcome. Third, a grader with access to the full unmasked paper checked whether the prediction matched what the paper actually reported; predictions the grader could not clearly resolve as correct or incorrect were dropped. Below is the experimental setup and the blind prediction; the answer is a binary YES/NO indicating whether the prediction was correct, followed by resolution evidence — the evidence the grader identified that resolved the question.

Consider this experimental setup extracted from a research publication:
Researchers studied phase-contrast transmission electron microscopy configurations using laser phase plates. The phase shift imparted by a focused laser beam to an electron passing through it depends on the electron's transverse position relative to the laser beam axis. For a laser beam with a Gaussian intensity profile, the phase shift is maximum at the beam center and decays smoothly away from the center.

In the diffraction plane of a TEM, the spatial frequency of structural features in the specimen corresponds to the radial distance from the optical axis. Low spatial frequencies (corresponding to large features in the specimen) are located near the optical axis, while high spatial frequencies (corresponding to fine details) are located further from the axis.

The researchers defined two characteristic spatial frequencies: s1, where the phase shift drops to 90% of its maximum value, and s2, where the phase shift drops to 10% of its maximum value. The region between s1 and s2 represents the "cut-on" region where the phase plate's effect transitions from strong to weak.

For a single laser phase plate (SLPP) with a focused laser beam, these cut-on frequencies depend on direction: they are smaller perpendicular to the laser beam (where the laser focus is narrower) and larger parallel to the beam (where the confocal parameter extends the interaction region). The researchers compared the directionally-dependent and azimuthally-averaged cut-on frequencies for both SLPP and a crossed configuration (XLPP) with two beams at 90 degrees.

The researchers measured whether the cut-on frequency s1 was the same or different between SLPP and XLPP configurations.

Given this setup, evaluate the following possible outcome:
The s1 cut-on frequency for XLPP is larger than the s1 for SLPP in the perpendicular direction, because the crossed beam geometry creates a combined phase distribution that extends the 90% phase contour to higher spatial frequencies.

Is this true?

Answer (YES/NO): NO